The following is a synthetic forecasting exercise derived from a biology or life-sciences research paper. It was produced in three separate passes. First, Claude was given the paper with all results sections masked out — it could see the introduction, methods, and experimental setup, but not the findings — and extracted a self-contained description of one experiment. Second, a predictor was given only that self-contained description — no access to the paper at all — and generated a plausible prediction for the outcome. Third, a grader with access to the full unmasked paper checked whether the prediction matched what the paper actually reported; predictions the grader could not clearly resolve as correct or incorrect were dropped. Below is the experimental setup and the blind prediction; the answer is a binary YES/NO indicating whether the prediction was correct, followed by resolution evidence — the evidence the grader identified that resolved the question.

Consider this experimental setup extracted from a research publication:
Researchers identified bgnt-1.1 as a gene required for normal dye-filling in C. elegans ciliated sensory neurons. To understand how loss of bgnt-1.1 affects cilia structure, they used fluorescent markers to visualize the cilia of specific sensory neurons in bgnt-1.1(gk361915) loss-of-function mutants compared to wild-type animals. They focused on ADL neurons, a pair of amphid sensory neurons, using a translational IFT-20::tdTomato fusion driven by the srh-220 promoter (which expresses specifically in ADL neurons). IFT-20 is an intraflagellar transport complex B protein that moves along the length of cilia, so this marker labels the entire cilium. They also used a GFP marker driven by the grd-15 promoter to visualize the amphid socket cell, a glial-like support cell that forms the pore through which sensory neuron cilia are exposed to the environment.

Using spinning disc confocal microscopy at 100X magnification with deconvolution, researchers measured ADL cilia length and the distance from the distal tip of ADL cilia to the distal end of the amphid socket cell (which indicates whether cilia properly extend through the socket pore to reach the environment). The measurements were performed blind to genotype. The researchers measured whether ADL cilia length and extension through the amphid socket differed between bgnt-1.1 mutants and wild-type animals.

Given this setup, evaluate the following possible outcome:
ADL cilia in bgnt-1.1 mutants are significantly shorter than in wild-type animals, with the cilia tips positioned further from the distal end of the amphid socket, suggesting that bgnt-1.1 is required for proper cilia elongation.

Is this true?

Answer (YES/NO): NO